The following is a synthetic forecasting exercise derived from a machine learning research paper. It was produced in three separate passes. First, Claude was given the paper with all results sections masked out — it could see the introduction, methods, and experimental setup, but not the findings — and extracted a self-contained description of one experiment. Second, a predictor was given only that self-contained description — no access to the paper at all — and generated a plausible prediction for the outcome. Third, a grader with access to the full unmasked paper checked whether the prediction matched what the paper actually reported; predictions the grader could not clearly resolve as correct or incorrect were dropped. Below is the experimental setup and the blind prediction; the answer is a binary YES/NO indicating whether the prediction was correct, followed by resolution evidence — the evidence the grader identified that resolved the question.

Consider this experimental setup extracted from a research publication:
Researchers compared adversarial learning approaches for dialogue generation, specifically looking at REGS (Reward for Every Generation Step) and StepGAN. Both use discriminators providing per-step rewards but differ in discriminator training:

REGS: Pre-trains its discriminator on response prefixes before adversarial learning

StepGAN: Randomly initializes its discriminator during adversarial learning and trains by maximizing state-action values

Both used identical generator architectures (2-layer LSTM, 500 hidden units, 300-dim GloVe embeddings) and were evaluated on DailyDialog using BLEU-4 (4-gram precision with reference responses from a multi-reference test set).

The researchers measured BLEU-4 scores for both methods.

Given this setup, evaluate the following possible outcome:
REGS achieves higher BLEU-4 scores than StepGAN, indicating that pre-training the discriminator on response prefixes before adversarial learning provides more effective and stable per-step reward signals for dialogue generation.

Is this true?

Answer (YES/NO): YES